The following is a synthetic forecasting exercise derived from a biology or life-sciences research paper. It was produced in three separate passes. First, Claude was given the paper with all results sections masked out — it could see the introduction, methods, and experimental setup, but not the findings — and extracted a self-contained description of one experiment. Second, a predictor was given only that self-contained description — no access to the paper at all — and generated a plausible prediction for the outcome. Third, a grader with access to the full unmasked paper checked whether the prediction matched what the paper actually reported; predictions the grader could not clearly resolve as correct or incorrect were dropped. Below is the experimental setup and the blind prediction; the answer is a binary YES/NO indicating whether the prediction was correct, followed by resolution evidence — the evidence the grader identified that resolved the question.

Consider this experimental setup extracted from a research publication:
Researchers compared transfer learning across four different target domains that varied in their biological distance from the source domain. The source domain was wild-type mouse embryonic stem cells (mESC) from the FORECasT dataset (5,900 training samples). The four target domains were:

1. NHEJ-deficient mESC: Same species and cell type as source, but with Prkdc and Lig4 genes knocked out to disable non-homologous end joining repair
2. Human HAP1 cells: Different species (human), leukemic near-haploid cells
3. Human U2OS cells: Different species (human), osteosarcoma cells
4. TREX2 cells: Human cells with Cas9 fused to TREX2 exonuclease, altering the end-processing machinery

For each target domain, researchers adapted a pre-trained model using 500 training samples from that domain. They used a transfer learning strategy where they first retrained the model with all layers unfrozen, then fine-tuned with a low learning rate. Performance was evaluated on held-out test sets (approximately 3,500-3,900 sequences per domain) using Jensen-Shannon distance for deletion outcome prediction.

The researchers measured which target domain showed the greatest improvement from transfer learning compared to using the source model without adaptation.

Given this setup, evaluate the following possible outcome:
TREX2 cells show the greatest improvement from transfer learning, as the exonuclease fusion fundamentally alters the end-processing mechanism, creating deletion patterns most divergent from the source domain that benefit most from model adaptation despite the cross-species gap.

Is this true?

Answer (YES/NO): NO